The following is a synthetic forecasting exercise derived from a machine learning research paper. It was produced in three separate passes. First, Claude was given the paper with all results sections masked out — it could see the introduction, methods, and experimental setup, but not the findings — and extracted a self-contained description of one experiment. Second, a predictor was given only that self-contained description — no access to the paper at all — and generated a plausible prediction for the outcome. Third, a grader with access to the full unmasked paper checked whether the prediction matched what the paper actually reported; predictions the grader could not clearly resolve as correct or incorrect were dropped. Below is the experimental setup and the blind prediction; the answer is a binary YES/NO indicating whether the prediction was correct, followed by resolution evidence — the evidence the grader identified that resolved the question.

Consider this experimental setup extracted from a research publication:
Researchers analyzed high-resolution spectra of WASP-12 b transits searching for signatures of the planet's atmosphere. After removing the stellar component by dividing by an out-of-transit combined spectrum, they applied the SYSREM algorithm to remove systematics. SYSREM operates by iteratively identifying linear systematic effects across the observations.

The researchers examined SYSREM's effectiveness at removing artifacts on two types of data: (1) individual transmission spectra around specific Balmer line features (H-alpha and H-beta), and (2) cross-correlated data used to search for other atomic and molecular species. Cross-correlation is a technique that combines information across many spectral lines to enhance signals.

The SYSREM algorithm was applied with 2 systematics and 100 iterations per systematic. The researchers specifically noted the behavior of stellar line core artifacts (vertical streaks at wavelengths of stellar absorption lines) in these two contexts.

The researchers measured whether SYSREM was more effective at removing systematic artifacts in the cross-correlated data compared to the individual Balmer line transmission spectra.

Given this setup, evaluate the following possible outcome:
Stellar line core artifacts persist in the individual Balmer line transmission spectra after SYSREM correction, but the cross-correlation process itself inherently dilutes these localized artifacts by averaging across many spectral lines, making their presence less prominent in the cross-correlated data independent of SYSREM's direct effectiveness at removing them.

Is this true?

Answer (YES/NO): NO